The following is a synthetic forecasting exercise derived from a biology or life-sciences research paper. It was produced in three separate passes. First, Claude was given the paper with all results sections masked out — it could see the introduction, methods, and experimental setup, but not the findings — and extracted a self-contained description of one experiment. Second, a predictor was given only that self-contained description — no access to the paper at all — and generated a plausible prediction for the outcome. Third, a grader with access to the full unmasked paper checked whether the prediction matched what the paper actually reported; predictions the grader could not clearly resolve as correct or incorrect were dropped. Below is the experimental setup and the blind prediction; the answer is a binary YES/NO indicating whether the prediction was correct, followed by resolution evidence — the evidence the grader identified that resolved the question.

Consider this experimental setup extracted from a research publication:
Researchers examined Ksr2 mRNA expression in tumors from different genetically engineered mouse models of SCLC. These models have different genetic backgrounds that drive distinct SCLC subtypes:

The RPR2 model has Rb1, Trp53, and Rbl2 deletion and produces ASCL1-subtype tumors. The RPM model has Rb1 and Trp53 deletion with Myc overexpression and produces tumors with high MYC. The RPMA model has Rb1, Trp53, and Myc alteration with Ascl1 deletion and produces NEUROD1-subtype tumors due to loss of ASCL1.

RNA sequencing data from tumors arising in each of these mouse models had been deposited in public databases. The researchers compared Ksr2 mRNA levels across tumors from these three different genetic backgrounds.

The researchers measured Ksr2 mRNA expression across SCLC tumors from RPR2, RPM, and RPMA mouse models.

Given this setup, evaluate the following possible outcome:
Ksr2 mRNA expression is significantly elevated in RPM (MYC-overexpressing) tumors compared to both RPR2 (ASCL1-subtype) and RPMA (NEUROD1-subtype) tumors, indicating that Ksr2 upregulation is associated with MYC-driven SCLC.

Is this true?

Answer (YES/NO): NO